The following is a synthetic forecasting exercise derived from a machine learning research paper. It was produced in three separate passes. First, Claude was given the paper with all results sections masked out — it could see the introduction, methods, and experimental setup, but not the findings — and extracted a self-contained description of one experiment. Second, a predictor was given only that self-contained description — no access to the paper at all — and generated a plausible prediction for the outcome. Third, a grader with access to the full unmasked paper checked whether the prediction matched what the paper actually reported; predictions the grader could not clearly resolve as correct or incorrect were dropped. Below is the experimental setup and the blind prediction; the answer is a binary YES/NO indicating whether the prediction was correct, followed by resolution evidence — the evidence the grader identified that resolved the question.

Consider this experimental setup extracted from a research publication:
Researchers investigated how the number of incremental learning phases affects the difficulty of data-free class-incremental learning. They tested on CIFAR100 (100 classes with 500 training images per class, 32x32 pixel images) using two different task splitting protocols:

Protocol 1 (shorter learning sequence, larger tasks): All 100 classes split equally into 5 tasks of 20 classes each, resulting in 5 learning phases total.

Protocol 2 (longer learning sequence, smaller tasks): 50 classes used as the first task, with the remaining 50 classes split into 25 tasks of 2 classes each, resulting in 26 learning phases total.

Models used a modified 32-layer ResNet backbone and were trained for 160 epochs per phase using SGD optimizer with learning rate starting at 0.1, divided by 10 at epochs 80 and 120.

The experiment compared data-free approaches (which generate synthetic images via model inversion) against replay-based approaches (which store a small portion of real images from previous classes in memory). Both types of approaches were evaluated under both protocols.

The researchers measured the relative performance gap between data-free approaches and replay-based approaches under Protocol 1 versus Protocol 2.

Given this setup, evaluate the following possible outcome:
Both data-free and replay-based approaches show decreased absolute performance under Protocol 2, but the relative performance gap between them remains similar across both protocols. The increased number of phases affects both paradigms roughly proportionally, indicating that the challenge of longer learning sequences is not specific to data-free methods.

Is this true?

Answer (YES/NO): NO